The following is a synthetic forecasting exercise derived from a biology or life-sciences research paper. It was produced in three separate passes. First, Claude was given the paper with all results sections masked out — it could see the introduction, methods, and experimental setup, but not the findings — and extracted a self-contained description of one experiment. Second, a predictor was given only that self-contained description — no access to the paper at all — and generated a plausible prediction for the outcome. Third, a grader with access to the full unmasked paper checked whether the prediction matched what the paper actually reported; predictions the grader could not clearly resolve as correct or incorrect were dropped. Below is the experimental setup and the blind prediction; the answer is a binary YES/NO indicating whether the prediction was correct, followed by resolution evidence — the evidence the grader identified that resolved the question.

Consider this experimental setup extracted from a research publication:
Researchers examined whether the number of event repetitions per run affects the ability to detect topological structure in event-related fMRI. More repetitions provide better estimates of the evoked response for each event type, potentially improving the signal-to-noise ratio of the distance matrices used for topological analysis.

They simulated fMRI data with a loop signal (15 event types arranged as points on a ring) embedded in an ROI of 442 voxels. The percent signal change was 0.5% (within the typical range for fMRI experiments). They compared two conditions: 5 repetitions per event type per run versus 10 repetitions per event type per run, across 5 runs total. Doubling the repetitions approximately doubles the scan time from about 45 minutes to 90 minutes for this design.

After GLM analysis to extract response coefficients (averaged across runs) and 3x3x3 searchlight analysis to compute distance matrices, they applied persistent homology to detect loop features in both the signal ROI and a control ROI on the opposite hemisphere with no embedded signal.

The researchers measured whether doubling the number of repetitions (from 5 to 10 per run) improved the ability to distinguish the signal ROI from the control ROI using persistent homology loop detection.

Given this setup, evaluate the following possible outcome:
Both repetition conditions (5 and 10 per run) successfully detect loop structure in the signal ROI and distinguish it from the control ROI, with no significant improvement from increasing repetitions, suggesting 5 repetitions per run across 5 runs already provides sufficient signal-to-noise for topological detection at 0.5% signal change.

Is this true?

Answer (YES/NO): NO